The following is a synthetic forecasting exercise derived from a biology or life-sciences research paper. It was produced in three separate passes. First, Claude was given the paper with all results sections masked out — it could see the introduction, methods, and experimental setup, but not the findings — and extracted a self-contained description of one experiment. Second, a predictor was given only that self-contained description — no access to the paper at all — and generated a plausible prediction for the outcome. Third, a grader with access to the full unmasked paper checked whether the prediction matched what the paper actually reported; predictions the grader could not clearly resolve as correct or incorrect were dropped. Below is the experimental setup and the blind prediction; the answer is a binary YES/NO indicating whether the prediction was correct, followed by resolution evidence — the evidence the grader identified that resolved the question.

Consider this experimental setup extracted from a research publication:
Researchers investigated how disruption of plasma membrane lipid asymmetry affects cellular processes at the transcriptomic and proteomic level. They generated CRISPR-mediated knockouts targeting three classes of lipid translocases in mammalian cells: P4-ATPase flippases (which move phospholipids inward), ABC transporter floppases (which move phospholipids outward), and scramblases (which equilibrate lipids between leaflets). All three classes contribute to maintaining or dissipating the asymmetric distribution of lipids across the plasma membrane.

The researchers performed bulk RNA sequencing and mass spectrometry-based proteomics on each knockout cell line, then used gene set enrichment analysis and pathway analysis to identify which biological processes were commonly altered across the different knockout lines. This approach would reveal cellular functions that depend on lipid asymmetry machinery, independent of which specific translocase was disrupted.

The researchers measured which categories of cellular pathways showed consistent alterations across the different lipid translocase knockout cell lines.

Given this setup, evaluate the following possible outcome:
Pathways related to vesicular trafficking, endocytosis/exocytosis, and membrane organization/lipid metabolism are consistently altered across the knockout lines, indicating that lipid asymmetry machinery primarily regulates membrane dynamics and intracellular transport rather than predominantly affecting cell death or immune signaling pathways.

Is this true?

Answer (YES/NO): NO